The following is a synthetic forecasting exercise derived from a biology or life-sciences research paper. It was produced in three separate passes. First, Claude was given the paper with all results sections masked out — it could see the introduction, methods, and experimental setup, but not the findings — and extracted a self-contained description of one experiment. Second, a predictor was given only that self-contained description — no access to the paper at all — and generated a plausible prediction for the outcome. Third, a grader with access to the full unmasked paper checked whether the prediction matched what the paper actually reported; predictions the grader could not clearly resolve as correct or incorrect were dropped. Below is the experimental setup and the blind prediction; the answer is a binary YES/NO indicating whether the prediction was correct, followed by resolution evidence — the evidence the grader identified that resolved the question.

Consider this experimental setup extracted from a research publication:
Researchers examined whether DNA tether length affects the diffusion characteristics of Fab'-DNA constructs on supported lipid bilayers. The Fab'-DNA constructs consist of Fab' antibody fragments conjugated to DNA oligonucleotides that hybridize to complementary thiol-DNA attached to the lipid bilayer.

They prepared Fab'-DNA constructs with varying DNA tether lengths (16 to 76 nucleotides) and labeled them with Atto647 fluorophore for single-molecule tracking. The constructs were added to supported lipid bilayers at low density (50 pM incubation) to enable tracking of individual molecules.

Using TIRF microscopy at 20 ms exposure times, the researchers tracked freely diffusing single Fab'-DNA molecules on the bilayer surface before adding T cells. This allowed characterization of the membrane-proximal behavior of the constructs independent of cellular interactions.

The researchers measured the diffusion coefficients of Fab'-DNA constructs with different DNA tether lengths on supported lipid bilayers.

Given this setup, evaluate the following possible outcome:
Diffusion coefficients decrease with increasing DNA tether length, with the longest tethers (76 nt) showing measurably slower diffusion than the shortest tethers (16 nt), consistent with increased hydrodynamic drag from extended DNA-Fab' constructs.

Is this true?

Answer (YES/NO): NO